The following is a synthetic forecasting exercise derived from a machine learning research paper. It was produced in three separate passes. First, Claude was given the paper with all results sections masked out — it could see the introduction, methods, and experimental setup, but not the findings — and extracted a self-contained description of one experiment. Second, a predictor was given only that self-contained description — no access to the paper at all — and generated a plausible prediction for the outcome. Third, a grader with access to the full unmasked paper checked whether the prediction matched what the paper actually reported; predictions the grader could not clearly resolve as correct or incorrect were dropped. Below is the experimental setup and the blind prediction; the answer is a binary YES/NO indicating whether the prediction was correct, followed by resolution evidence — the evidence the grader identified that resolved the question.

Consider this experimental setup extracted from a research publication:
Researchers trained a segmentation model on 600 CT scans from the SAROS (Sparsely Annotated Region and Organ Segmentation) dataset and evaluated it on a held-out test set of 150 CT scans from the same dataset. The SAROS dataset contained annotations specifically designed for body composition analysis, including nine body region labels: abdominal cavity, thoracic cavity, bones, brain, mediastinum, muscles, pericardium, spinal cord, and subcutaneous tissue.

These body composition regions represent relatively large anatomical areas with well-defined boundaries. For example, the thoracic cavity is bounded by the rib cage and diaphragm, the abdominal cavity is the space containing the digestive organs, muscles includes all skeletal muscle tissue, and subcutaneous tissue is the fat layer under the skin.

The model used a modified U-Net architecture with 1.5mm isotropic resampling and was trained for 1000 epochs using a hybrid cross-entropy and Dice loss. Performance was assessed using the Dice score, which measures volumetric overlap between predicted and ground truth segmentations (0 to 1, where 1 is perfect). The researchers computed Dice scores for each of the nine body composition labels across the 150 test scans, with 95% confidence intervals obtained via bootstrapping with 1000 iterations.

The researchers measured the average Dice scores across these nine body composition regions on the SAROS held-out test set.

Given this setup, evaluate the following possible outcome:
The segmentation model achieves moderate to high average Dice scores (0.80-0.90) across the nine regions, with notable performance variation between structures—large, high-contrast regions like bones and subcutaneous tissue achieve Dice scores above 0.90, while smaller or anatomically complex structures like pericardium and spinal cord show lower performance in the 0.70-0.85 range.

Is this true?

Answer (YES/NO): NO